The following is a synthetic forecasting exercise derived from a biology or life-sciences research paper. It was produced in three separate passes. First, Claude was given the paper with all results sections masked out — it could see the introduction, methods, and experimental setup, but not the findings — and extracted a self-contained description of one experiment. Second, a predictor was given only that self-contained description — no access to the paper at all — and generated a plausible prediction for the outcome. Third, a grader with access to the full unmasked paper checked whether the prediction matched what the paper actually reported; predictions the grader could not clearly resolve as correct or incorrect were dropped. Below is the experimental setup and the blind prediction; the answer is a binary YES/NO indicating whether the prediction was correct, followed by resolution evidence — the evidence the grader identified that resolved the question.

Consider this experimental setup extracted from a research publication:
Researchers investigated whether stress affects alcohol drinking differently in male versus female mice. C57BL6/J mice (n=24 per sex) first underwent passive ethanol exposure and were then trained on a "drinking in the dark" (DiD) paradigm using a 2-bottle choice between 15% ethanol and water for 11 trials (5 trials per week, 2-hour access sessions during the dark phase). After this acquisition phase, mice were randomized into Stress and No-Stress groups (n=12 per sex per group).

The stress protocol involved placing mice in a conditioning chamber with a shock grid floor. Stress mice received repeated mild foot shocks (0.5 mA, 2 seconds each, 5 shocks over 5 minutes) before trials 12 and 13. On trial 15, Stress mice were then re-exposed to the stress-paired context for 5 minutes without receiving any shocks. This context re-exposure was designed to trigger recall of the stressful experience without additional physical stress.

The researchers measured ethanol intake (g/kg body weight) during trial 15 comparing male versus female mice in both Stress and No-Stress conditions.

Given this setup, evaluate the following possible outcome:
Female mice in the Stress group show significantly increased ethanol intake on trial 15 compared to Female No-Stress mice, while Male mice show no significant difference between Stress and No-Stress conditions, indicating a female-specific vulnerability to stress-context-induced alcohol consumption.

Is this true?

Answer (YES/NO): YES